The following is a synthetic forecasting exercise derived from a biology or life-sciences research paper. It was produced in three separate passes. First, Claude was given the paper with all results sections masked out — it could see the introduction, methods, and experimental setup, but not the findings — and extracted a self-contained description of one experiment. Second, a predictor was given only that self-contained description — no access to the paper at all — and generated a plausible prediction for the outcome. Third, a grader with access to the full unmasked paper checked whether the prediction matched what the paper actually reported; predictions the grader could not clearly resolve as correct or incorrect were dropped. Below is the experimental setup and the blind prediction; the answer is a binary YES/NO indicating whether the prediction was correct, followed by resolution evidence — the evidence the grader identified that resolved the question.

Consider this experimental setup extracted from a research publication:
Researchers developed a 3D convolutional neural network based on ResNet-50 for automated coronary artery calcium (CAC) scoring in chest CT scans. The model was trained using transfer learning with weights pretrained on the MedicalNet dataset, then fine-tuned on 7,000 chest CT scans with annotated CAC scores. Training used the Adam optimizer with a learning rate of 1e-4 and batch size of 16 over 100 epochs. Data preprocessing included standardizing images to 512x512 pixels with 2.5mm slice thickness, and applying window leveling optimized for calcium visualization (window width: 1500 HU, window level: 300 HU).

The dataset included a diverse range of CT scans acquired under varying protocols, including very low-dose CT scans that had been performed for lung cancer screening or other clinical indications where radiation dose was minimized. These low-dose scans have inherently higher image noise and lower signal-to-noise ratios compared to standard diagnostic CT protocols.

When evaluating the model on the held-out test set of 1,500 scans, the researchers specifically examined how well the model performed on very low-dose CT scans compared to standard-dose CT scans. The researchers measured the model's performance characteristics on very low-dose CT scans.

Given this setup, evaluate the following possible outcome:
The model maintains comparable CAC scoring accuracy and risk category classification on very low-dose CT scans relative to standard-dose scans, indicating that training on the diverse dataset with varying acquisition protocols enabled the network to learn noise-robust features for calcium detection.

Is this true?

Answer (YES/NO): NO